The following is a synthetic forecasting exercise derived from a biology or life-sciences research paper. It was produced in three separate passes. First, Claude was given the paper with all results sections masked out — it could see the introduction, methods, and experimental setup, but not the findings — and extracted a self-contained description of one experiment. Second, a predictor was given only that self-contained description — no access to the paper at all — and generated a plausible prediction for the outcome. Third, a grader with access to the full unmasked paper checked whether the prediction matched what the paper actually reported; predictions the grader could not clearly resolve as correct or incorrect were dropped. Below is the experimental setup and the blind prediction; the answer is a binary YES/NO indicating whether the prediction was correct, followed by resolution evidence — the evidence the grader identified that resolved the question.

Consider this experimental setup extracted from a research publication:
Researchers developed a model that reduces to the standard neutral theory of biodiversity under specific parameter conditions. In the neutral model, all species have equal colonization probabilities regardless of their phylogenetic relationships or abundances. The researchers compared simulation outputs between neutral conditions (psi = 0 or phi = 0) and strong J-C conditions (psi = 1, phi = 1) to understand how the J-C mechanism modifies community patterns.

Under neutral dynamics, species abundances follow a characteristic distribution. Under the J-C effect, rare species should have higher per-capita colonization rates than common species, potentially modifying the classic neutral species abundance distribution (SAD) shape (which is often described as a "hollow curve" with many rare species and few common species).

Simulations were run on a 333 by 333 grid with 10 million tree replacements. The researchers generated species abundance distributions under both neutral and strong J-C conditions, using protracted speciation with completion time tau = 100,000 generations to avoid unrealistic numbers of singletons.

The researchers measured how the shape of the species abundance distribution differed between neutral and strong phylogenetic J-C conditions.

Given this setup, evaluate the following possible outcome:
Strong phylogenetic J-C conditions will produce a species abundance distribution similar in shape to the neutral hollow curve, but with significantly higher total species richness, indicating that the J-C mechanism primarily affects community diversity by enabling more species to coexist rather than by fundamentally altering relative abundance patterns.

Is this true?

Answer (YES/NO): NO